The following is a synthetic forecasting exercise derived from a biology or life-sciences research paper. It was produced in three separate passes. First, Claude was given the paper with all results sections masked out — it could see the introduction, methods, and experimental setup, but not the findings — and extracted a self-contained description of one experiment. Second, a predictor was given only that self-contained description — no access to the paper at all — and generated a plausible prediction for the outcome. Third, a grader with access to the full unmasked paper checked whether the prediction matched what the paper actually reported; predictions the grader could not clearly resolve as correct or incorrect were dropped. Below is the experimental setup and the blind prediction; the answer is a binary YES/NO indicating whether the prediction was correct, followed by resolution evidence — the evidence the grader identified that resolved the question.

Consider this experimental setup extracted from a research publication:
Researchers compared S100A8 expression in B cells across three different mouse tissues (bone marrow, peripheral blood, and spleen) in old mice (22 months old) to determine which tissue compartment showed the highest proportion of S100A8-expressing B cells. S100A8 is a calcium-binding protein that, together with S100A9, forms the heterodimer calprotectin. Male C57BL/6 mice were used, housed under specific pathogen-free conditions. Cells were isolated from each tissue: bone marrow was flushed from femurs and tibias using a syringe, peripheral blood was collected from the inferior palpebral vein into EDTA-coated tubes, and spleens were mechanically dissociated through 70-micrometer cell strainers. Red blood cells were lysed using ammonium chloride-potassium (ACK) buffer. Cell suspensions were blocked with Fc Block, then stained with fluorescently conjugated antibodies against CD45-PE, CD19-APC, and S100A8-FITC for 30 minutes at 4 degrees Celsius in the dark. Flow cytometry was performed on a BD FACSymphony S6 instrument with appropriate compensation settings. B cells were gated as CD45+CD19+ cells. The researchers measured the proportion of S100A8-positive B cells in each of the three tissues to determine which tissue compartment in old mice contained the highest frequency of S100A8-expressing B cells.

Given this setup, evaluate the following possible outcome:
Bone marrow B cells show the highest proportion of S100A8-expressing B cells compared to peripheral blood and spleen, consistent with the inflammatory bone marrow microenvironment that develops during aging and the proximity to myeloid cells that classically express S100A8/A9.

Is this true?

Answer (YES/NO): NO